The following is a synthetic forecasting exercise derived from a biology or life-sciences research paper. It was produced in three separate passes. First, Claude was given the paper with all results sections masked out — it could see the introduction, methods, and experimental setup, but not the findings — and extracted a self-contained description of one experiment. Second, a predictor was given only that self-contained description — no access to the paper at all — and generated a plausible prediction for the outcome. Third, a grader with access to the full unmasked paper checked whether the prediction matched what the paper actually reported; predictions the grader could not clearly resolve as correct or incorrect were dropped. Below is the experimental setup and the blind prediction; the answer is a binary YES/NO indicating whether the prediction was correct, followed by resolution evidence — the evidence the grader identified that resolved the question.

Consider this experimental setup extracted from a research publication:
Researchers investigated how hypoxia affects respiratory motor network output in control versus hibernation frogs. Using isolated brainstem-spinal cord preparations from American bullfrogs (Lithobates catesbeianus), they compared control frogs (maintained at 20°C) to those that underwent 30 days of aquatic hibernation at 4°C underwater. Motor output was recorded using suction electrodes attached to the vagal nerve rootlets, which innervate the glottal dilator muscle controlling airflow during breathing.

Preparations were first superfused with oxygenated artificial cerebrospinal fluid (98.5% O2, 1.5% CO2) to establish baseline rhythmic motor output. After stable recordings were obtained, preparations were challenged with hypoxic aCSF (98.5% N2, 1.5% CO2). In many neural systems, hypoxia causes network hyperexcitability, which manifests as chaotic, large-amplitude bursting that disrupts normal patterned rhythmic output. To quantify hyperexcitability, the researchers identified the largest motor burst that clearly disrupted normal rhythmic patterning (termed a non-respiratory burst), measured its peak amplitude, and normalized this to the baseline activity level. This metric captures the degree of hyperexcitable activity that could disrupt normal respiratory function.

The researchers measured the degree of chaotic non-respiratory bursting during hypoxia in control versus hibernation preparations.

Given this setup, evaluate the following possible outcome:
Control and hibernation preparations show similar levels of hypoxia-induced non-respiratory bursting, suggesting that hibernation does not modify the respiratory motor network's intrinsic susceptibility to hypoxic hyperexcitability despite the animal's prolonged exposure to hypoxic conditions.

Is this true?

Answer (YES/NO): NO